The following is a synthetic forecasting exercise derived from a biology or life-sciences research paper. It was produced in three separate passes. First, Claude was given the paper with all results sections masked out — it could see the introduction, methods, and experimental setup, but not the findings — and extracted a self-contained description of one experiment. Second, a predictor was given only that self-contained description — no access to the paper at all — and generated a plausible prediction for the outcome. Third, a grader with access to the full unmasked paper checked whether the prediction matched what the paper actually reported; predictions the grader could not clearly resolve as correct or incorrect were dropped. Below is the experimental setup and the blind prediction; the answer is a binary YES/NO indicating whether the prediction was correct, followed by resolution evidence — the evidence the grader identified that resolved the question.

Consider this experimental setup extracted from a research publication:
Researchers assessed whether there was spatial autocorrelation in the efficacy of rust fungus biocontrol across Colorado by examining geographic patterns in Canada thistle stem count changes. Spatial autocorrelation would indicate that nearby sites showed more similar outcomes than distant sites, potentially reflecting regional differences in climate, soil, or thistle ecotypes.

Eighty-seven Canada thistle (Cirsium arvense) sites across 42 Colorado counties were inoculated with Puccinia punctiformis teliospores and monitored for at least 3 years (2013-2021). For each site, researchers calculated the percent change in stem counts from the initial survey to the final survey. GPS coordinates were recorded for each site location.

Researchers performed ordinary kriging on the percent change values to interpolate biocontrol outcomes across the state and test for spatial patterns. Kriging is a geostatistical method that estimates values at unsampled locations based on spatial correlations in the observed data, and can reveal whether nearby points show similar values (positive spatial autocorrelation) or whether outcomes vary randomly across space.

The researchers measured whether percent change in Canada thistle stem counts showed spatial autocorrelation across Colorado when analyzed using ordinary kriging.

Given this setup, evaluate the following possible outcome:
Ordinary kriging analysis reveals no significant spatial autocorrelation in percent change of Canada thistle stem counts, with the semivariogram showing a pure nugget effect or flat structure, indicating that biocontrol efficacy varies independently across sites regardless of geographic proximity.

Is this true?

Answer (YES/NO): NO